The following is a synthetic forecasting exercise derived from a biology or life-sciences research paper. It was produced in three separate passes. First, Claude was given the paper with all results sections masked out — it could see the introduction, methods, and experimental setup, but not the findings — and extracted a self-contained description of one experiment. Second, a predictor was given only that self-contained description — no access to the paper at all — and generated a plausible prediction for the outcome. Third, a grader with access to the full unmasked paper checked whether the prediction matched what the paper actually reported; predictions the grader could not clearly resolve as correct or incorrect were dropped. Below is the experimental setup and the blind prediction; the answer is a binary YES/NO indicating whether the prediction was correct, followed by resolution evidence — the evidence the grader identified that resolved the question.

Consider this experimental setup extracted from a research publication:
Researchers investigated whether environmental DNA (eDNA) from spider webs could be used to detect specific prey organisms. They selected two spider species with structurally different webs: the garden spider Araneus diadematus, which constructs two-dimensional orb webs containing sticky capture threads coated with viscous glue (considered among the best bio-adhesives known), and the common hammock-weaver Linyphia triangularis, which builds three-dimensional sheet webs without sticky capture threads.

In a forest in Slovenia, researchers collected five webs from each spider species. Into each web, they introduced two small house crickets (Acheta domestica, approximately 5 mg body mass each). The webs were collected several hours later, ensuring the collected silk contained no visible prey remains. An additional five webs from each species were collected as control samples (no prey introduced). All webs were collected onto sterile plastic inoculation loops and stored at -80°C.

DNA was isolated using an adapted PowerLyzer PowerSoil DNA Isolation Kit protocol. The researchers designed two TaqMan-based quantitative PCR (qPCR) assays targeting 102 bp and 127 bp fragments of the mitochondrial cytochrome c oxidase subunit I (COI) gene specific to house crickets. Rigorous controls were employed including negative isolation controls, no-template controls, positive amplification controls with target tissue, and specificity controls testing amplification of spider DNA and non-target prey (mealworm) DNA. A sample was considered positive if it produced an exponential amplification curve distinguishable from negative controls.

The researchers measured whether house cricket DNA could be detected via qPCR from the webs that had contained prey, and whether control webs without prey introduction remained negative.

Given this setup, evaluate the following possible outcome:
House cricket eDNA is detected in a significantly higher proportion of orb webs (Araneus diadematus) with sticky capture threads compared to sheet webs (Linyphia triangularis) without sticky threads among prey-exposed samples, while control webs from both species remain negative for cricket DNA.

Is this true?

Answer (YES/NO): NO